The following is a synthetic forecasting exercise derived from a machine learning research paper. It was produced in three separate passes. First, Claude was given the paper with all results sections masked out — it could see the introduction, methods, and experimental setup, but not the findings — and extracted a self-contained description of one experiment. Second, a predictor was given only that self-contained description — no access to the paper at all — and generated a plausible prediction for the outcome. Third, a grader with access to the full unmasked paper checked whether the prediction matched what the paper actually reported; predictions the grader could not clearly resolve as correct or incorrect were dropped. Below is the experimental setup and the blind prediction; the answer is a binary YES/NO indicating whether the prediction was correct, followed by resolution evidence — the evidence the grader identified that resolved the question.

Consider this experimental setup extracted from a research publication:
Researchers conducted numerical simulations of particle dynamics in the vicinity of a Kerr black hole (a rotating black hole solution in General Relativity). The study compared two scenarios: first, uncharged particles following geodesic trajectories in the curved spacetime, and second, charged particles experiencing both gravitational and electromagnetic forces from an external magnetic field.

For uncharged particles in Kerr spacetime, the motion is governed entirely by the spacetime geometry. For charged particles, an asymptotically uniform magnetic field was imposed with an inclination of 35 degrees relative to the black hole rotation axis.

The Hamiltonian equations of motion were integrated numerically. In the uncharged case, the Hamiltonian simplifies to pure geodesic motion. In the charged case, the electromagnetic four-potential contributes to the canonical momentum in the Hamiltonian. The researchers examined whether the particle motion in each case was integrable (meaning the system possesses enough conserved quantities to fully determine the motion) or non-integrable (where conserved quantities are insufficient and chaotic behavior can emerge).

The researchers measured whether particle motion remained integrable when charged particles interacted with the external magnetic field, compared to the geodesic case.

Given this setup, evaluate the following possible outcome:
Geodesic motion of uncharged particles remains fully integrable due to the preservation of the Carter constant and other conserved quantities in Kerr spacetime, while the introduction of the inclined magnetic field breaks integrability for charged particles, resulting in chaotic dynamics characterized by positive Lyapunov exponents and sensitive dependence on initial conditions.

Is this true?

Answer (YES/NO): YES